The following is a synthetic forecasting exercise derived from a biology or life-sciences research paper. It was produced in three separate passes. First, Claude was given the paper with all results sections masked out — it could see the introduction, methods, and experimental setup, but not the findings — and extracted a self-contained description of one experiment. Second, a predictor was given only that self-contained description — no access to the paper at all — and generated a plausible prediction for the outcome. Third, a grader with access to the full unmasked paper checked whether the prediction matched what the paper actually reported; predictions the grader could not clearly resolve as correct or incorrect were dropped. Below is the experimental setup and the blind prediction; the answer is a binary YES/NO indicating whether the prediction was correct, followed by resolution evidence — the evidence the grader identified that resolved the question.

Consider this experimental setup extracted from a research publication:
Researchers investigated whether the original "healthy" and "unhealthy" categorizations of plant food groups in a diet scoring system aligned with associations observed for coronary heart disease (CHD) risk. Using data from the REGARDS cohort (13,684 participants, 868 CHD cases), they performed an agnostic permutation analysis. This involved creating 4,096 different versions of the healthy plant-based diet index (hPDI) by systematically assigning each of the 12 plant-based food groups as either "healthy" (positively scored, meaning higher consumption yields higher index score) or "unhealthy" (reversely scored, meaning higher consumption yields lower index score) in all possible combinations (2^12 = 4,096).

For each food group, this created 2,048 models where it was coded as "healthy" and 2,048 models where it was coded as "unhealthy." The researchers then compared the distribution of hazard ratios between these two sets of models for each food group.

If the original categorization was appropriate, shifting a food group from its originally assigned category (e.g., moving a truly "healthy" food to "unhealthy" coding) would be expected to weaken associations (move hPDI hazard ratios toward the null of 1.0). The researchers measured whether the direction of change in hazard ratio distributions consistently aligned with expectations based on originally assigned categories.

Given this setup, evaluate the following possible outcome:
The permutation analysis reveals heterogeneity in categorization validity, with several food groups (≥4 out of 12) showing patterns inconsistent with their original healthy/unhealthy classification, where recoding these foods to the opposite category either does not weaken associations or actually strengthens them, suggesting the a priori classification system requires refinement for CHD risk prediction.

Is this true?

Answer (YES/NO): YES